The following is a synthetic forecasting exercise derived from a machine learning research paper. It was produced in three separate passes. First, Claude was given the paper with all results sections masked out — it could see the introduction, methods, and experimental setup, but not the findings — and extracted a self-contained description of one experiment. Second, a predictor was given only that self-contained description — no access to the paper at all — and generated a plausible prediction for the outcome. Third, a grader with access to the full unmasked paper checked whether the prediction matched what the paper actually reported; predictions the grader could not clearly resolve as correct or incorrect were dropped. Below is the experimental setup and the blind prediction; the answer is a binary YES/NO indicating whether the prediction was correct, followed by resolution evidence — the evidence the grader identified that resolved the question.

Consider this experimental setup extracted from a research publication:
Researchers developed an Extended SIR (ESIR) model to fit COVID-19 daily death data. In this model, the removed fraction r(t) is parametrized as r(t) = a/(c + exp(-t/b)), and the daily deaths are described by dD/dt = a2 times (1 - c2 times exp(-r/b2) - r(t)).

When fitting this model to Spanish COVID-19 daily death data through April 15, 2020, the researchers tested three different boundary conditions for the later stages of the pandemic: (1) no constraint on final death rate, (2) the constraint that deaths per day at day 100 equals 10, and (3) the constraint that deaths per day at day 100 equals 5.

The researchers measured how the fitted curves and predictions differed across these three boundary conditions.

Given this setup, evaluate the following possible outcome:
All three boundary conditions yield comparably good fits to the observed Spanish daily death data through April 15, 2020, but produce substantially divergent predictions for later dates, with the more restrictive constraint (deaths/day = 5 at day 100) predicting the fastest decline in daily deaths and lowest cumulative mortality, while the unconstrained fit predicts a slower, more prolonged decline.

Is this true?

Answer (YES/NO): NO